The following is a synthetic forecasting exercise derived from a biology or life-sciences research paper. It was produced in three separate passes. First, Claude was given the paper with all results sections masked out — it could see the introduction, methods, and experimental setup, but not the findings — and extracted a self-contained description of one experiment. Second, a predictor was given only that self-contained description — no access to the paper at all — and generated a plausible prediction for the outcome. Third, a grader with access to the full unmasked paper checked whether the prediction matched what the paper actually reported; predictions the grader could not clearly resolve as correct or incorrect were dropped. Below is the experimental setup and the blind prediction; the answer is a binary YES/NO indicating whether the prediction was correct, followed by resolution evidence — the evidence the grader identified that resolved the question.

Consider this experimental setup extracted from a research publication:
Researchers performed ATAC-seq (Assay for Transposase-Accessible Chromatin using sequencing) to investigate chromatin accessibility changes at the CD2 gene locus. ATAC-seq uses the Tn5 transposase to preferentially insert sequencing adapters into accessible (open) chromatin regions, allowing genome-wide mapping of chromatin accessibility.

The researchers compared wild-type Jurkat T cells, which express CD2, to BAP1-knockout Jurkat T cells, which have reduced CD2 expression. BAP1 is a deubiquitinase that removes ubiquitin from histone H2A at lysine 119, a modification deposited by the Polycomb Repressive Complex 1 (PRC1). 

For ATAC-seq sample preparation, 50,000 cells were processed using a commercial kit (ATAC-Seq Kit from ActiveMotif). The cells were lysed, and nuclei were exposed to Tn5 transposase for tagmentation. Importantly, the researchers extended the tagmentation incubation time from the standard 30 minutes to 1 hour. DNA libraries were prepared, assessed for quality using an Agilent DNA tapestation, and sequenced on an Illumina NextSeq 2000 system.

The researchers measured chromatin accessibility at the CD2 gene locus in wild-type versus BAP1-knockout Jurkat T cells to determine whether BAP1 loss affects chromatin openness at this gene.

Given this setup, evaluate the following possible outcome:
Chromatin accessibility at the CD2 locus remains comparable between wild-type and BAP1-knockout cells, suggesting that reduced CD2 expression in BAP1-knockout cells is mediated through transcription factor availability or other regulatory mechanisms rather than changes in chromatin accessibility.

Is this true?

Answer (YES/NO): NO